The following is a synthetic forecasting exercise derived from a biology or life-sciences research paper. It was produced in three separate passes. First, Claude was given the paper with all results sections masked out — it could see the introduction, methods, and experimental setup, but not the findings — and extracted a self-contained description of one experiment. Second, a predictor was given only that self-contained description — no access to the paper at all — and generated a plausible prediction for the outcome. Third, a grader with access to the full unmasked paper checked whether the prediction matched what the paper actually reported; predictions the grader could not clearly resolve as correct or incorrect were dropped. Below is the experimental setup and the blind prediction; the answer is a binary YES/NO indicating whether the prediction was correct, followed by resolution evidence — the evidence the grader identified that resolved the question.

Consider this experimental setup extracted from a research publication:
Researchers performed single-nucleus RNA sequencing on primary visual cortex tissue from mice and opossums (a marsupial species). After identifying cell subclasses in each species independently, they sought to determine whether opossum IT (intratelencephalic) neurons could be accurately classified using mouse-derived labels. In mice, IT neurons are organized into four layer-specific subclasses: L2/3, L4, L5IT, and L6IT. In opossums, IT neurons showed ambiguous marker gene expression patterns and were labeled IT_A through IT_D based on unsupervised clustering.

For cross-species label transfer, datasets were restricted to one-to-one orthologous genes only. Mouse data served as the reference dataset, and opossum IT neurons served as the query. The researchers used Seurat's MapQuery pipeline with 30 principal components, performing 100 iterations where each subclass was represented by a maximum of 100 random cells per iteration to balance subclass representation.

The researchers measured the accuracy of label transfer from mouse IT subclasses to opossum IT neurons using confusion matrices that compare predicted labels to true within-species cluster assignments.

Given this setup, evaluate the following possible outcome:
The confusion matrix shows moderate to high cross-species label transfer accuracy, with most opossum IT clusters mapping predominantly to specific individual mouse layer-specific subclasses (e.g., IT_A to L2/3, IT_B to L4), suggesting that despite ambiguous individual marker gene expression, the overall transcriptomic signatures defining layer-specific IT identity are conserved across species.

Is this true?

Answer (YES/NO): NO